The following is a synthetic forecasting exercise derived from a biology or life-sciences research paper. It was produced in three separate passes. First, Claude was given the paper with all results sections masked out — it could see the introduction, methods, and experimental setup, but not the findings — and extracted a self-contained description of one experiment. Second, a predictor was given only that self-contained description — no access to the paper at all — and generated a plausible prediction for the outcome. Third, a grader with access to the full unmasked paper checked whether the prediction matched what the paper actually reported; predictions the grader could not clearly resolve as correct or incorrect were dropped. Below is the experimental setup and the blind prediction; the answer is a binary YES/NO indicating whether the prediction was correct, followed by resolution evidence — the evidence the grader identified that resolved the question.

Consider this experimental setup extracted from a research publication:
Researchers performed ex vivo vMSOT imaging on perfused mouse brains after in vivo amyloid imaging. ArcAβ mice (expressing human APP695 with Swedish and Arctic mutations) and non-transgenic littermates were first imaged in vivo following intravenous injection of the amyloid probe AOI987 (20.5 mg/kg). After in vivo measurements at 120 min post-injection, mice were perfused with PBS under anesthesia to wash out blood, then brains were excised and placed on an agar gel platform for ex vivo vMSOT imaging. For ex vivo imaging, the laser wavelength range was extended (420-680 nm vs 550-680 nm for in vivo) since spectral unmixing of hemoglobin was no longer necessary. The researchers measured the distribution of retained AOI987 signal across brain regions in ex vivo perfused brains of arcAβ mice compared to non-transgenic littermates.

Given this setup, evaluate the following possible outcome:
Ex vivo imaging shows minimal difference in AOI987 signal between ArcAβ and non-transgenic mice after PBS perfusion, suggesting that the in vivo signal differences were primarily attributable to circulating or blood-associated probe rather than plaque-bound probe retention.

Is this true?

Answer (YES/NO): NO